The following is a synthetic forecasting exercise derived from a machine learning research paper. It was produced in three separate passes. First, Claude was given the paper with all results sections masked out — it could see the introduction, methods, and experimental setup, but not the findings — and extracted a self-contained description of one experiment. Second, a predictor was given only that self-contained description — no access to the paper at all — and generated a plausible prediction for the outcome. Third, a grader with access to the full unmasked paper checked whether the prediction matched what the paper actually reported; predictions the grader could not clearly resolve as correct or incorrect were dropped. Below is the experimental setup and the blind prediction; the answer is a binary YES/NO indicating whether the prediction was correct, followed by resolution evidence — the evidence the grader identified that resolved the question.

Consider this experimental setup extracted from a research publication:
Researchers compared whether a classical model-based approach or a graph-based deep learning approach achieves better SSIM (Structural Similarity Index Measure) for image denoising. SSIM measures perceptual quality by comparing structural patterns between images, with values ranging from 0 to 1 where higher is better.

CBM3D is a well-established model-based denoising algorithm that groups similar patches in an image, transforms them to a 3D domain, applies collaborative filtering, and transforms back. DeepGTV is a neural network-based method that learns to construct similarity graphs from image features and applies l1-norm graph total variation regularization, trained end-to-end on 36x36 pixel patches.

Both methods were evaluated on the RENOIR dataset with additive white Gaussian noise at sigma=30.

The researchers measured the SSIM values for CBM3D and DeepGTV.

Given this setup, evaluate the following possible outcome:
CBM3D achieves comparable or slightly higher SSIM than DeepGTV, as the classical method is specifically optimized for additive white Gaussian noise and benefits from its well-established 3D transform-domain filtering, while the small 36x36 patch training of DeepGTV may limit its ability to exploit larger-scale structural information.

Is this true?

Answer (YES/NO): NO